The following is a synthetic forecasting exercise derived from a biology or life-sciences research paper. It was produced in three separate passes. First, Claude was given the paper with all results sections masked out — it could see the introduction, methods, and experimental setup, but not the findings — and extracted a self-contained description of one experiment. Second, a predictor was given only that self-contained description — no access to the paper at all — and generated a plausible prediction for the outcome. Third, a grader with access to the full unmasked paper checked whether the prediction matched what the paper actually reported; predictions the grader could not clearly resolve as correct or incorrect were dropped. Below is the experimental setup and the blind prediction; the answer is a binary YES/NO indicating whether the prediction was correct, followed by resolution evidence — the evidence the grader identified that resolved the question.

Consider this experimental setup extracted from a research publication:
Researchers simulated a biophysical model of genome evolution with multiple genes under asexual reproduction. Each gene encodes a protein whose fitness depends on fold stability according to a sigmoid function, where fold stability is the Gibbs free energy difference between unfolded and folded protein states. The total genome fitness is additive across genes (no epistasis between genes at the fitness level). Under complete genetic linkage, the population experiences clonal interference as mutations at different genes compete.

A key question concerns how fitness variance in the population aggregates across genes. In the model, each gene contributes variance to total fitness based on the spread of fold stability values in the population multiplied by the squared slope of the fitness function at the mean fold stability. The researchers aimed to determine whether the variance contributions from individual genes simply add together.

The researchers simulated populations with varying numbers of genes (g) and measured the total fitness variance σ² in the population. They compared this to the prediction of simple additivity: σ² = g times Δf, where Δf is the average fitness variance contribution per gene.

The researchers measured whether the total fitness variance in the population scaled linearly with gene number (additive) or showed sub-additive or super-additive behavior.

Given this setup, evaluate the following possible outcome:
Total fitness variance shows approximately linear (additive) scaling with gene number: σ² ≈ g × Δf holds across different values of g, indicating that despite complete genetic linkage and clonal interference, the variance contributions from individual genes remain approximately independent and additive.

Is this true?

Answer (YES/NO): NO